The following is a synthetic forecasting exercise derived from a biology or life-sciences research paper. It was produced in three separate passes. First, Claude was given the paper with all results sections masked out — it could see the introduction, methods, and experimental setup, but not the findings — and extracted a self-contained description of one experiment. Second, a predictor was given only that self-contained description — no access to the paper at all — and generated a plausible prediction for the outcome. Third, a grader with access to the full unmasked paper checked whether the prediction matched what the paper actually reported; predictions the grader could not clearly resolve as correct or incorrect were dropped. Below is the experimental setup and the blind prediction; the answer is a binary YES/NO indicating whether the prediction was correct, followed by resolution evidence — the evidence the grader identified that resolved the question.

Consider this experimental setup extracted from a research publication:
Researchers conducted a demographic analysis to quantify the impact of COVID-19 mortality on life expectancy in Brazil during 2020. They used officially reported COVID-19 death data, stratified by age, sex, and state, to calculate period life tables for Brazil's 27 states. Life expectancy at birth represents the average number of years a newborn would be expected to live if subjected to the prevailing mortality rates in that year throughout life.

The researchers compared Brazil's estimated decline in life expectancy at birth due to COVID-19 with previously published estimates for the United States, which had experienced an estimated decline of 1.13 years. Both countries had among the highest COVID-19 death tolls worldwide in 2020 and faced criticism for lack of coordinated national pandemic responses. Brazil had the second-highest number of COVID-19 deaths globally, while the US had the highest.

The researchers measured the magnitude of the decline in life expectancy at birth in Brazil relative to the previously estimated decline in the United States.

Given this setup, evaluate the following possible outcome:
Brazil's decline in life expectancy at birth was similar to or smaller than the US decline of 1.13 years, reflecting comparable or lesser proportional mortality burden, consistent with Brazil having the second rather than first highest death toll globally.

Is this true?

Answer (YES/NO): NO